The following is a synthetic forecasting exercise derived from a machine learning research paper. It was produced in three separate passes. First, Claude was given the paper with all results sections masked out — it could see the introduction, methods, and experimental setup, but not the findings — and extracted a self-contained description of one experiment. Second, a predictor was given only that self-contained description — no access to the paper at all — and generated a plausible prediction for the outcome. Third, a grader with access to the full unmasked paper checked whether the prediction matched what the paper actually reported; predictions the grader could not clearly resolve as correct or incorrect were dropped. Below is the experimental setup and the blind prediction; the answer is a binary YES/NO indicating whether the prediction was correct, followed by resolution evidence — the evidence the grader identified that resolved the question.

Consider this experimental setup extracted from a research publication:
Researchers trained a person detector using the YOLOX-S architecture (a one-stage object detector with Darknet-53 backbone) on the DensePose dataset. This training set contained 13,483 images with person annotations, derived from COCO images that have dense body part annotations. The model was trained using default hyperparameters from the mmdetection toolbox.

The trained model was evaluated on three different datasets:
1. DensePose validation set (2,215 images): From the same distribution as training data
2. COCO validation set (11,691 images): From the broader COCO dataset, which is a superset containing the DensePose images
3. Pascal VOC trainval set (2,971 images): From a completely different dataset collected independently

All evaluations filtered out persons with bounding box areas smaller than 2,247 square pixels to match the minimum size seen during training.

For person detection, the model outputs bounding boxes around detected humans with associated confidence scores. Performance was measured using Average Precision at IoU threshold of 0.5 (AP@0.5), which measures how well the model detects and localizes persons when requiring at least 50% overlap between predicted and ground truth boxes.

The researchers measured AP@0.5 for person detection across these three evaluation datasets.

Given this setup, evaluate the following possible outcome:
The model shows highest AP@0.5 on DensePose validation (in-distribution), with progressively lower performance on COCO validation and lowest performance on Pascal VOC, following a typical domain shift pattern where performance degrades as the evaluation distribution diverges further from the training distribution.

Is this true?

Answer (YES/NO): NO